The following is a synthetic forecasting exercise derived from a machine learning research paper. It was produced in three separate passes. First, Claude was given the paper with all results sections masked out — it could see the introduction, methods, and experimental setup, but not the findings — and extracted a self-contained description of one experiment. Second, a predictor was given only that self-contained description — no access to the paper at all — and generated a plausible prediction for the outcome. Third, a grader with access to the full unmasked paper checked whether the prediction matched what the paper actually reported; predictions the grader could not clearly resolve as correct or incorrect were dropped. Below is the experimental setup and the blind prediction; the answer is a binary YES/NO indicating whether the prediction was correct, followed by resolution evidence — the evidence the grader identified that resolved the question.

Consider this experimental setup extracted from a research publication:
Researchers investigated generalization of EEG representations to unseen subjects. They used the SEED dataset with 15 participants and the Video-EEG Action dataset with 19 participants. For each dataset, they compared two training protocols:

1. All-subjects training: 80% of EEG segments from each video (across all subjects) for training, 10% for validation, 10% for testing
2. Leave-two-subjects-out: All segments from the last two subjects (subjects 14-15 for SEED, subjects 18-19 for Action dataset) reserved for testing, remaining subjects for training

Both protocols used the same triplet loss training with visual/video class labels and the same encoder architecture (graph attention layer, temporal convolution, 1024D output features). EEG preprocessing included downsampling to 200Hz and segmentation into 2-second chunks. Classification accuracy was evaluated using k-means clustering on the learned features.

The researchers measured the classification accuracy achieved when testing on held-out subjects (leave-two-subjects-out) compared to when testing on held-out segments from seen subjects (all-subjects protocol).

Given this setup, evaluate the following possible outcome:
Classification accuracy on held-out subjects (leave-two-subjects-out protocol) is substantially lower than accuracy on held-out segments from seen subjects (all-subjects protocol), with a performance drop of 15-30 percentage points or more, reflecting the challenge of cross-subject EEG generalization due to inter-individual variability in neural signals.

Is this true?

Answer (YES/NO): YES